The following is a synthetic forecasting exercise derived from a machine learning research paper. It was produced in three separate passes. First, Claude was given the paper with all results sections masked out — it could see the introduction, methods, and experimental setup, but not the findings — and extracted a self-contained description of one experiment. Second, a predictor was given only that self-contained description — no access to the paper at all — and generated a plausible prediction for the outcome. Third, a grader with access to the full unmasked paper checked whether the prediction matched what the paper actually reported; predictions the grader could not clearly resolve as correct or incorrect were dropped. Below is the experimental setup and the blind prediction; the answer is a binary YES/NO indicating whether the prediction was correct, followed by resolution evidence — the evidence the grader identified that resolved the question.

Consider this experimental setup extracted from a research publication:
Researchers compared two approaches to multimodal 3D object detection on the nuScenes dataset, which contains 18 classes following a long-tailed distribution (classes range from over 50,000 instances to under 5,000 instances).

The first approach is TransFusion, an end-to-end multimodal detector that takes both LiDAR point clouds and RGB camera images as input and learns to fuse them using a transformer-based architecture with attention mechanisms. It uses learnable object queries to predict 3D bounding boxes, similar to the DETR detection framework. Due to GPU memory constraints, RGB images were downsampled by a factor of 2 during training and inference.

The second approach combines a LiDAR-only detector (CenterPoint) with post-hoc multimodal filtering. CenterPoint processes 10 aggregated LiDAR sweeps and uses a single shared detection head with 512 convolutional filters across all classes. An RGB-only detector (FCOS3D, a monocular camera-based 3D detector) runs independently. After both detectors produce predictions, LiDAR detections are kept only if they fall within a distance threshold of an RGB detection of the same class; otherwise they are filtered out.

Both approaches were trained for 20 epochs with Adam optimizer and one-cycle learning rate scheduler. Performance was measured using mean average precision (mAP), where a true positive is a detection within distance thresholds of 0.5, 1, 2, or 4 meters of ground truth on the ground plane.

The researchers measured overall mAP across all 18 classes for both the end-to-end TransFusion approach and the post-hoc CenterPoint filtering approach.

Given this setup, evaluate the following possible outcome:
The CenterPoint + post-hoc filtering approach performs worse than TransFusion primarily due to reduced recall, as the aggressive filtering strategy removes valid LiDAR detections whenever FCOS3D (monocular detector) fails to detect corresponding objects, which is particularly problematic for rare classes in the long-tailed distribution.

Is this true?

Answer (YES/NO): NO